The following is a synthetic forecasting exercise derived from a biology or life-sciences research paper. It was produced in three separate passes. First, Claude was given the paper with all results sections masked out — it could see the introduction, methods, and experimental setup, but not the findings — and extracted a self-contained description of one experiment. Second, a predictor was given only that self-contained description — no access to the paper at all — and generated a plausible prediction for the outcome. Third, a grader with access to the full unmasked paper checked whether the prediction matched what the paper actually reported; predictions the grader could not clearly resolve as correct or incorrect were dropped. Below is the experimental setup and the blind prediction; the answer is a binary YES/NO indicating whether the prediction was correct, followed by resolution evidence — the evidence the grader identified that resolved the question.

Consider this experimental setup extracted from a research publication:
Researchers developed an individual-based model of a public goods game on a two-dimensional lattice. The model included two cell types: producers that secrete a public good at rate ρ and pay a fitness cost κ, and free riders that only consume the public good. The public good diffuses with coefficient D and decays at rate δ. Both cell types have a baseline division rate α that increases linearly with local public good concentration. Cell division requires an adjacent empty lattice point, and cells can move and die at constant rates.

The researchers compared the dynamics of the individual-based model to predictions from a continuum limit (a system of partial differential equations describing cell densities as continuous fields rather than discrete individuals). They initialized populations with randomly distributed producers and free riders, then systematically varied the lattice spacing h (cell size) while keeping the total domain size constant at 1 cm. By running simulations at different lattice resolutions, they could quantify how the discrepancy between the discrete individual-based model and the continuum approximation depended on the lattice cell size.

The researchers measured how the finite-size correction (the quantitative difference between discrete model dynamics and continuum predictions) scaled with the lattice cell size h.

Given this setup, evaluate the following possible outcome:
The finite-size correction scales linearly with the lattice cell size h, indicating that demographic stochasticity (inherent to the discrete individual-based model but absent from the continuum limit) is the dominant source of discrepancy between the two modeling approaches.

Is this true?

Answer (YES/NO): YES